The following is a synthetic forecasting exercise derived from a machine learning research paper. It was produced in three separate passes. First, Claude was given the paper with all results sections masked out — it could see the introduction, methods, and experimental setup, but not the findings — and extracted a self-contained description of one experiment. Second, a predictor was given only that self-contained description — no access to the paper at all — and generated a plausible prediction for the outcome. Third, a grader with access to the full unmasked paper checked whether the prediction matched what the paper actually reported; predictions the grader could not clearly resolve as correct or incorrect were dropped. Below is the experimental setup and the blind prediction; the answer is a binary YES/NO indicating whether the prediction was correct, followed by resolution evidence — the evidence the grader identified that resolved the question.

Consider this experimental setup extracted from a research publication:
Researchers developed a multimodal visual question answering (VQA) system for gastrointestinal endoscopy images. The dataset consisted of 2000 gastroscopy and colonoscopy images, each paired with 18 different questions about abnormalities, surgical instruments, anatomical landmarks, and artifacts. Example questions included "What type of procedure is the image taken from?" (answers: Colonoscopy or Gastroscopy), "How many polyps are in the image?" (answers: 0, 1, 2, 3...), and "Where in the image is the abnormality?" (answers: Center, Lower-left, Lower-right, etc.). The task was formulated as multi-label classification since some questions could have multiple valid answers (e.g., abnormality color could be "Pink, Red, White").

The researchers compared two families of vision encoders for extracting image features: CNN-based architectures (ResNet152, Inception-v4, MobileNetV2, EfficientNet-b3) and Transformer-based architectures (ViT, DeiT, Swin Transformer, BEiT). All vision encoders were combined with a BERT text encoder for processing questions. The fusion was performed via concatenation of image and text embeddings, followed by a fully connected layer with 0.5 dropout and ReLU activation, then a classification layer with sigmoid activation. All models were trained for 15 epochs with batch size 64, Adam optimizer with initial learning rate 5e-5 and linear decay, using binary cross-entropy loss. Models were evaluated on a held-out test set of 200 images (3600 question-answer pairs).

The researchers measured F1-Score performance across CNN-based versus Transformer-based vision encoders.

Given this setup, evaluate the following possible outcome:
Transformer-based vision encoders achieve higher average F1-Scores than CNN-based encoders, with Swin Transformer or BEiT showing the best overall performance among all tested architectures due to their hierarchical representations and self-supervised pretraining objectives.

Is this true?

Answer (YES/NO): YES